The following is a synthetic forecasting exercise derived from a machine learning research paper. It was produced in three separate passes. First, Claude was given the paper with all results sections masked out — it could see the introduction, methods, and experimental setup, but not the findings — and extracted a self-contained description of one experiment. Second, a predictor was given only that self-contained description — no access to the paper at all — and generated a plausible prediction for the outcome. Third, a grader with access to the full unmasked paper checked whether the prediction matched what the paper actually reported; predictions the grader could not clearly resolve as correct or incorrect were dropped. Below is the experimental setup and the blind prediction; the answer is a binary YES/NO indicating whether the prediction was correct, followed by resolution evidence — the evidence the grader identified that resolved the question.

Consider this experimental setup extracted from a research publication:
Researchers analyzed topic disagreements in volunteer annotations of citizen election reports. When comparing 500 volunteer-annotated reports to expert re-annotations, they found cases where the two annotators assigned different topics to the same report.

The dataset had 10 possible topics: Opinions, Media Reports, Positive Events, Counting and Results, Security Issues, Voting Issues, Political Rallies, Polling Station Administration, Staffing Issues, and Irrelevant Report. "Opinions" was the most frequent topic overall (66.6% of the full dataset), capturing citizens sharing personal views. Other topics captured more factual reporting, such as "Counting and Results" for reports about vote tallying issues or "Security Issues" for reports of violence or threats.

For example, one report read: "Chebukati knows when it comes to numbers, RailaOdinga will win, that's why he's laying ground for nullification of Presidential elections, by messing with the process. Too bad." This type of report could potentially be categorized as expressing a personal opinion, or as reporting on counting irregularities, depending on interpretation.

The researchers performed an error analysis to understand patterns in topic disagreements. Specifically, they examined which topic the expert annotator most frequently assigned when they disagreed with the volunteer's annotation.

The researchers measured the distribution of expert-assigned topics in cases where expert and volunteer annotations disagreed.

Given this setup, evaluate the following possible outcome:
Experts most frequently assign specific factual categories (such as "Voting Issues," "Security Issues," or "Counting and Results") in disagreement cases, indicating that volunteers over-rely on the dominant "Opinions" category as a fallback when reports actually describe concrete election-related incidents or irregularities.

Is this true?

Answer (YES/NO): NO